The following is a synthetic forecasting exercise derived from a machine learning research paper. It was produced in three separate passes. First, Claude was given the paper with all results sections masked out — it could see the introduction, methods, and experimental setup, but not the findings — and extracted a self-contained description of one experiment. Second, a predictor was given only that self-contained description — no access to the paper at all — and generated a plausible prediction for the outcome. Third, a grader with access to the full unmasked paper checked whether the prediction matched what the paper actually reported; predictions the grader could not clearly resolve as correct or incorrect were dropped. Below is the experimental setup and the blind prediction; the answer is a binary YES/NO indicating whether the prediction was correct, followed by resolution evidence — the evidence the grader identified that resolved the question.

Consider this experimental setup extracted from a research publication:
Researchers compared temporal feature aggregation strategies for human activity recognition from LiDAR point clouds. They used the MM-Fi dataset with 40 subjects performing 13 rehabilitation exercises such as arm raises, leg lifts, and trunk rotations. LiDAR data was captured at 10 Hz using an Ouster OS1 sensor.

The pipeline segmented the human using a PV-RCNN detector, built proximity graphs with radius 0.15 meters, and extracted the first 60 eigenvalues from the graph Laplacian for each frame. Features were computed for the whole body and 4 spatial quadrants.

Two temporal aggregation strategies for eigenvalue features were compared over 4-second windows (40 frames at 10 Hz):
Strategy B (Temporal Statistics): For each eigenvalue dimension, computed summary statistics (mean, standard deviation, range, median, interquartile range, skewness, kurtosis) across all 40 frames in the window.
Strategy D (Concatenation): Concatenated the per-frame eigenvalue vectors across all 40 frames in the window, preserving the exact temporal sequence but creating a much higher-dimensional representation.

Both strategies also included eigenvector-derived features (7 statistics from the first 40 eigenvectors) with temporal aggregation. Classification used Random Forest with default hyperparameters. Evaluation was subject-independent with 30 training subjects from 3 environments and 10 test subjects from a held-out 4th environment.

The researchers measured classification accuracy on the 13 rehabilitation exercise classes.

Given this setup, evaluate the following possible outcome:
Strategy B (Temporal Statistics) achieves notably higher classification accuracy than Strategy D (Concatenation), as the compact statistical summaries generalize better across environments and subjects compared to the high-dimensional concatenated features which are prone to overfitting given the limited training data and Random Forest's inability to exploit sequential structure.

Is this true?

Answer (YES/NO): YES